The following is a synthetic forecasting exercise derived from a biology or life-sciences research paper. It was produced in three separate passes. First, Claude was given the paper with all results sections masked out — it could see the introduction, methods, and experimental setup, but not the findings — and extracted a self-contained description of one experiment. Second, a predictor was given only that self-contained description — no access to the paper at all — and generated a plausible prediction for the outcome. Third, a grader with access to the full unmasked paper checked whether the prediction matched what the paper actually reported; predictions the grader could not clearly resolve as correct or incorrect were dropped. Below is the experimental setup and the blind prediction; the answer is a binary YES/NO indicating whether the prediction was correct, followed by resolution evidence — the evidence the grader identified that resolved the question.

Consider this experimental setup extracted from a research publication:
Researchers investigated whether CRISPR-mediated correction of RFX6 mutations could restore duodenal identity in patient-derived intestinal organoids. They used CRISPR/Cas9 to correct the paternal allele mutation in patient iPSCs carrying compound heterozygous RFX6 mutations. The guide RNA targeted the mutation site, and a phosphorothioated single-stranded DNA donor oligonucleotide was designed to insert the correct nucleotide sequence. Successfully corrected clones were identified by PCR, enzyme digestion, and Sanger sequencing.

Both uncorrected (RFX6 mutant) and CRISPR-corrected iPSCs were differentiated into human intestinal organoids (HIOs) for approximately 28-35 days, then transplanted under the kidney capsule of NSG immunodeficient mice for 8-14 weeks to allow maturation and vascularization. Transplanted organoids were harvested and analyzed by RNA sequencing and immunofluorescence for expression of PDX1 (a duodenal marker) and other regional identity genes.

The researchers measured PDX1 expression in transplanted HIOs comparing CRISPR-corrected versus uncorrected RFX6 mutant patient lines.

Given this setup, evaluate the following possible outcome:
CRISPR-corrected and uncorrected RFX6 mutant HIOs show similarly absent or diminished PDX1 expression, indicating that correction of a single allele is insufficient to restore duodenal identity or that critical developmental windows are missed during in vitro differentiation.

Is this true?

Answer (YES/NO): NO